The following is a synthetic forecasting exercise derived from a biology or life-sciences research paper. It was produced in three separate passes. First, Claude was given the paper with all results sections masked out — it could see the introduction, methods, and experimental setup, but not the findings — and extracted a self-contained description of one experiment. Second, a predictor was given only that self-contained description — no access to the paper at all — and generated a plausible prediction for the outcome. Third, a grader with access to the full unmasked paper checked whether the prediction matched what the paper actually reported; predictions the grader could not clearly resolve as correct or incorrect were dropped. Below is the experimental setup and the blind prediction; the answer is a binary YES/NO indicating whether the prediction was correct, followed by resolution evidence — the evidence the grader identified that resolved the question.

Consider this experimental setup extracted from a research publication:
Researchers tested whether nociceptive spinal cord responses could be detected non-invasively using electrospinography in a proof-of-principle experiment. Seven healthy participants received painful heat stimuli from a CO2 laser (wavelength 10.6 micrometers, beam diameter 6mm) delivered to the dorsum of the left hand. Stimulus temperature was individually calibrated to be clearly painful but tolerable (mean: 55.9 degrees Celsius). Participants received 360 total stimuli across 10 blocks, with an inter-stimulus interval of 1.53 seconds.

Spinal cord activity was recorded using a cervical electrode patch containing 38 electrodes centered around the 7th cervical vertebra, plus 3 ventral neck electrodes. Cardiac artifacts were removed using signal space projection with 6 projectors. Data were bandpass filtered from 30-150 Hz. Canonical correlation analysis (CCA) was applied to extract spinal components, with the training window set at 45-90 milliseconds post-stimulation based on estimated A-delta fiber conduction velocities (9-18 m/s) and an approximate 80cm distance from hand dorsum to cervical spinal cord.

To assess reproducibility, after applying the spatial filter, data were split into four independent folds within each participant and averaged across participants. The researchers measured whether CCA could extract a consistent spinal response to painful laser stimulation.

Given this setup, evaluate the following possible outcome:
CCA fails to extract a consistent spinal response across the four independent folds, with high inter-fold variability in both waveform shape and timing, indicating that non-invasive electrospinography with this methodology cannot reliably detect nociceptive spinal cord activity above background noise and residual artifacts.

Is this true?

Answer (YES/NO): NO